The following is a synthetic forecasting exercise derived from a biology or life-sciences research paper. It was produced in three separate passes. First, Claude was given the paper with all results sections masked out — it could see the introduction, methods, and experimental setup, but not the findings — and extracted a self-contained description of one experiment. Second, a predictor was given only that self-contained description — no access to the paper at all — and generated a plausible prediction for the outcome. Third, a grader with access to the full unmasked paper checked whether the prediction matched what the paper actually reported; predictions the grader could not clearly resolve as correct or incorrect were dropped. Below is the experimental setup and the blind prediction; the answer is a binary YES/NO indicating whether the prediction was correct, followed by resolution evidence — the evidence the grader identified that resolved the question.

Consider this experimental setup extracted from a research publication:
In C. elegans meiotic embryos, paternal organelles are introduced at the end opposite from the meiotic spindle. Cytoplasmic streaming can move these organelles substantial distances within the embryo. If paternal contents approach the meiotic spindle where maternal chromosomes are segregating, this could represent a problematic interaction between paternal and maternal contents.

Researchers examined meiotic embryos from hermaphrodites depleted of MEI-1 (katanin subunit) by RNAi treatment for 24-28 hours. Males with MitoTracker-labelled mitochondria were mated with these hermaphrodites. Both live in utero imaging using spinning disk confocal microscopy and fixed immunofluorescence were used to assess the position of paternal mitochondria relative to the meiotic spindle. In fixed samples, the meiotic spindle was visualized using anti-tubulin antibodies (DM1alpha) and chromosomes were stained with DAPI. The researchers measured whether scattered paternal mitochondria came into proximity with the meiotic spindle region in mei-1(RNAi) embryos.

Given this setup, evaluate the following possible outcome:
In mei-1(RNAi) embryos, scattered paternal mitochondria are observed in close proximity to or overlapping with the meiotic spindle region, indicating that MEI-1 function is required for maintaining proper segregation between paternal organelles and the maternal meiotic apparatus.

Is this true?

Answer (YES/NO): NO